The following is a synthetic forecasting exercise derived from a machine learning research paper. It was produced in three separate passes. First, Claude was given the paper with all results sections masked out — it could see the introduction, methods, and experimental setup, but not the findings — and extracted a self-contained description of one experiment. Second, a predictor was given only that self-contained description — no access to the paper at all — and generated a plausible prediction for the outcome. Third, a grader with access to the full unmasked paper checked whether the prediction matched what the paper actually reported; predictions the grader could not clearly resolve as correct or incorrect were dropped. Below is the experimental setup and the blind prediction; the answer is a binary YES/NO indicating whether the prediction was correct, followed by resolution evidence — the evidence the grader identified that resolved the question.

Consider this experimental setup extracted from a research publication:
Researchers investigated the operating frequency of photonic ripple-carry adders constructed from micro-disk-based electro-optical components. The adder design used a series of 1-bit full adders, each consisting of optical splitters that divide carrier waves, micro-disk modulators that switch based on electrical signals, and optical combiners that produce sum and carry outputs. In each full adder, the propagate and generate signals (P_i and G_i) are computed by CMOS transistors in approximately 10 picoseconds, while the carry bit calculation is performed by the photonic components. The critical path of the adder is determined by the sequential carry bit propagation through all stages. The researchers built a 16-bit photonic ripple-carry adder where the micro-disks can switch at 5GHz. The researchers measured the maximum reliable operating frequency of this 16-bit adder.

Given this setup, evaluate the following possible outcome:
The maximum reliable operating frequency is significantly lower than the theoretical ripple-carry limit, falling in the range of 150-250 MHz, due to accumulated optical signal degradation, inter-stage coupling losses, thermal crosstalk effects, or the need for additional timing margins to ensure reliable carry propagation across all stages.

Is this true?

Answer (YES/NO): NO